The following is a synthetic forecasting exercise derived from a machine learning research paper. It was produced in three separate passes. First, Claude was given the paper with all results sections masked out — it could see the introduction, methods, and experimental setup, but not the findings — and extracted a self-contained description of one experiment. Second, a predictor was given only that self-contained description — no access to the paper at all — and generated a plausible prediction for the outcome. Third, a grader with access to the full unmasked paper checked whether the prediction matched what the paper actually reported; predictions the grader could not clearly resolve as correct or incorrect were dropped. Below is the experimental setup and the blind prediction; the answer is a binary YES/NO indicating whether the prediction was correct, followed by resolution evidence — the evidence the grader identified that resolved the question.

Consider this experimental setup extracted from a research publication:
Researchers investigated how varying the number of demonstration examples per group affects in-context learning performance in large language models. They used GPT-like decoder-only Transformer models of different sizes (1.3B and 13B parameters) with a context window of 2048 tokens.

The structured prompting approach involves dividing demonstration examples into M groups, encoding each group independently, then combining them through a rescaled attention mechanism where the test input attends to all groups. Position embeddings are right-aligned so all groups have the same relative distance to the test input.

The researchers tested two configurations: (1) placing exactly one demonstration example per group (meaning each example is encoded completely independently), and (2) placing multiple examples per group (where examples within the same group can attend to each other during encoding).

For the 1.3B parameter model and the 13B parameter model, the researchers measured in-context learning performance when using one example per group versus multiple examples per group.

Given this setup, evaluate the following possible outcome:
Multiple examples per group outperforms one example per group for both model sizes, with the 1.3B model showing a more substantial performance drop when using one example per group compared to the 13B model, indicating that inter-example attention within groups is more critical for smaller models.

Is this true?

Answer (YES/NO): NO